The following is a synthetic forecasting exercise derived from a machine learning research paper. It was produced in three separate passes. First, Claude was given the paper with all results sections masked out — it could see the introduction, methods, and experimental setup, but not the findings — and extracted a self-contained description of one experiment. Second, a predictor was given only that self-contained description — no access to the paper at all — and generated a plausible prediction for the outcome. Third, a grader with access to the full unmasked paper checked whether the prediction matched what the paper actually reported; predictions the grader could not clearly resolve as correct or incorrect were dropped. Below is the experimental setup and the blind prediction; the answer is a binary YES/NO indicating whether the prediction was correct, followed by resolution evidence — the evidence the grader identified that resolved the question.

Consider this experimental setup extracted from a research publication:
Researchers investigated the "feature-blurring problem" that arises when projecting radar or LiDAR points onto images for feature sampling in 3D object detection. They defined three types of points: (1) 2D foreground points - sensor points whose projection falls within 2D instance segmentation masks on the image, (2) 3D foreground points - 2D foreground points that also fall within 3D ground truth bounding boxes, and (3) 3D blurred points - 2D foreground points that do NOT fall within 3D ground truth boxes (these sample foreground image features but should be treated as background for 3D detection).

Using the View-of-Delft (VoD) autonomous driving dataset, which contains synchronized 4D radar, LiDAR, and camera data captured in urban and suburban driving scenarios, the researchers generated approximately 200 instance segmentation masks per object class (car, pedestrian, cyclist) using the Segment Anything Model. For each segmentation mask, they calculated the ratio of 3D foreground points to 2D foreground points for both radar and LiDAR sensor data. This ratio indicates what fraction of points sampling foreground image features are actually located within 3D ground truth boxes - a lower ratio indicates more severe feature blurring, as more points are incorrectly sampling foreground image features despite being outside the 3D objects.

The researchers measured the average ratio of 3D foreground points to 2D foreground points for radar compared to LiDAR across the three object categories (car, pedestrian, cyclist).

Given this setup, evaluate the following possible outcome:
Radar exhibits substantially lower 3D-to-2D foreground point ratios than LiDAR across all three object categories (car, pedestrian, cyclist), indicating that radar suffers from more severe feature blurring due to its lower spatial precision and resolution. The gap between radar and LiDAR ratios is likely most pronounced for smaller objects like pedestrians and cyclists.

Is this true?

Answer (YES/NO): YES